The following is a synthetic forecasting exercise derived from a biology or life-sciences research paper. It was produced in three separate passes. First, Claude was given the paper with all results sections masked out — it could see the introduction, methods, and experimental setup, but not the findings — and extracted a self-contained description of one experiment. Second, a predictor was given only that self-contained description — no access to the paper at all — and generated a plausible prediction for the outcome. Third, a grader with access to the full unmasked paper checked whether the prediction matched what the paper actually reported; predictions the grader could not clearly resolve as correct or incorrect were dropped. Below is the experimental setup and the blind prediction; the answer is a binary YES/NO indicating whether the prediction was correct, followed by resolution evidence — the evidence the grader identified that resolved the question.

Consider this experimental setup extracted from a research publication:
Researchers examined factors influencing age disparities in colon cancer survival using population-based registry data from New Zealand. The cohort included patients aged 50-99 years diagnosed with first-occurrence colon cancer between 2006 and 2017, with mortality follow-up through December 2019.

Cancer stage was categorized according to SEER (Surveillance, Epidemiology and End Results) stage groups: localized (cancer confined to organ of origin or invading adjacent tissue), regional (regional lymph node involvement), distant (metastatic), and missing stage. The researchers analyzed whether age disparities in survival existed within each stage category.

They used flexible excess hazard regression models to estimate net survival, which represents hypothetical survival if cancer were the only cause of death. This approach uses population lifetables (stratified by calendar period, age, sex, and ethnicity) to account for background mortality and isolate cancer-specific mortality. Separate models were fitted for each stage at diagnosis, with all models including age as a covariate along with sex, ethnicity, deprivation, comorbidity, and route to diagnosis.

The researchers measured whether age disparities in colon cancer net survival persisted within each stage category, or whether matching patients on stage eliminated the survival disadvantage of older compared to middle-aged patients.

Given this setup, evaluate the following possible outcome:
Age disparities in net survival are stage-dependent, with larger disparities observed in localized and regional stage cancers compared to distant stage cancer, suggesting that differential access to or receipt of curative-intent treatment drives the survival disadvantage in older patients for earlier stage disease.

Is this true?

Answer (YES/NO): NO